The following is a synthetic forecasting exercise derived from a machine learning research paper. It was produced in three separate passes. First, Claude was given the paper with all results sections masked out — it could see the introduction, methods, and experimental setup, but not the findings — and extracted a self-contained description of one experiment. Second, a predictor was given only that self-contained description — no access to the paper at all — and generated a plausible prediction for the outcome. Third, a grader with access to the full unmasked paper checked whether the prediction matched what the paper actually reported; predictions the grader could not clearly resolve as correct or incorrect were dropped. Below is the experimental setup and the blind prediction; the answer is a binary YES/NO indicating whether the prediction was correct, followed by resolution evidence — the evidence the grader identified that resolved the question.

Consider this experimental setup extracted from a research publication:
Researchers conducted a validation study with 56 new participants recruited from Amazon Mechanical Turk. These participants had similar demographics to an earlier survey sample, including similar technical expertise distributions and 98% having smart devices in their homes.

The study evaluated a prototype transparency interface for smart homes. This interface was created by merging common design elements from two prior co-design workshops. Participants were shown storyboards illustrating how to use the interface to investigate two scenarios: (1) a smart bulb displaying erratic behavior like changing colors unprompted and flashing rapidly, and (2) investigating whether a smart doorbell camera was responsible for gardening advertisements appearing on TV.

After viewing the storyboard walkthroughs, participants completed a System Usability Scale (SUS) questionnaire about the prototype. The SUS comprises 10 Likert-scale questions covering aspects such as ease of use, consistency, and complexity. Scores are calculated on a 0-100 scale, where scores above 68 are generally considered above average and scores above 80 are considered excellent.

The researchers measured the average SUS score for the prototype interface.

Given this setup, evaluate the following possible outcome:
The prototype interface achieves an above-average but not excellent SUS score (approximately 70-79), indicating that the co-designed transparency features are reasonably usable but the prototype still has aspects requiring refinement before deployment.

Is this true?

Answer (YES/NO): YES